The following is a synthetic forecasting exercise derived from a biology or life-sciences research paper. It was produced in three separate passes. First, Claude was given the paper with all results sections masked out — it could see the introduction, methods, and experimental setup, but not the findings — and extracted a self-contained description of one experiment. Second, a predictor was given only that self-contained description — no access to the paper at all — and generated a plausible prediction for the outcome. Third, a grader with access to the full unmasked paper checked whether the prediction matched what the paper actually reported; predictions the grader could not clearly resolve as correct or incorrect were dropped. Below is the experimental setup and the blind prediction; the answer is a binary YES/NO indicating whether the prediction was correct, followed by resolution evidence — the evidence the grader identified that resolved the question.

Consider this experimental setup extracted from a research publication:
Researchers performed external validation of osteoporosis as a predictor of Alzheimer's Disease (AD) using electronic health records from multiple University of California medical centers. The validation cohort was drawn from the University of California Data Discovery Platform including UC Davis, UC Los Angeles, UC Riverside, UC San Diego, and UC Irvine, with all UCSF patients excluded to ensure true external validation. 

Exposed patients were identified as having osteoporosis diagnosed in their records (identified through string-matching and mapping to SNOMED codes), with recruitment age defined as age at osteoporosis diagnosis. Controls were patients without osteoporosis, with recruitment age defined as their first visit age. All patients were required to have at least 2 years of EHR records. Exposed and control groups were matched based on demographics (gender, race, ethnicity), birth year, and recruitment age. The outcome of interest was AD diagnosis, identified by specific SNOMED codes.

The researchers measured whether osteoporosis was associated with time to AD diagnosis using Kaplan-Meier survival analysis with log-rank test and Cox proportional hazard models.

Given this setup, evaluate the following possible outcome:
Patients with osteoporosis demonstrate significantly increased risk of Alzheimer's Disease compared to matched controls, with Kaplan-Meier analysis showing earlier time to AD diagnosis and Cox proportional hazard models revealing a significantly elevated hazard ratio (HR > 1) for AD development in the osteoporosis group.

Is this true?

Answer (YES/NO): YES